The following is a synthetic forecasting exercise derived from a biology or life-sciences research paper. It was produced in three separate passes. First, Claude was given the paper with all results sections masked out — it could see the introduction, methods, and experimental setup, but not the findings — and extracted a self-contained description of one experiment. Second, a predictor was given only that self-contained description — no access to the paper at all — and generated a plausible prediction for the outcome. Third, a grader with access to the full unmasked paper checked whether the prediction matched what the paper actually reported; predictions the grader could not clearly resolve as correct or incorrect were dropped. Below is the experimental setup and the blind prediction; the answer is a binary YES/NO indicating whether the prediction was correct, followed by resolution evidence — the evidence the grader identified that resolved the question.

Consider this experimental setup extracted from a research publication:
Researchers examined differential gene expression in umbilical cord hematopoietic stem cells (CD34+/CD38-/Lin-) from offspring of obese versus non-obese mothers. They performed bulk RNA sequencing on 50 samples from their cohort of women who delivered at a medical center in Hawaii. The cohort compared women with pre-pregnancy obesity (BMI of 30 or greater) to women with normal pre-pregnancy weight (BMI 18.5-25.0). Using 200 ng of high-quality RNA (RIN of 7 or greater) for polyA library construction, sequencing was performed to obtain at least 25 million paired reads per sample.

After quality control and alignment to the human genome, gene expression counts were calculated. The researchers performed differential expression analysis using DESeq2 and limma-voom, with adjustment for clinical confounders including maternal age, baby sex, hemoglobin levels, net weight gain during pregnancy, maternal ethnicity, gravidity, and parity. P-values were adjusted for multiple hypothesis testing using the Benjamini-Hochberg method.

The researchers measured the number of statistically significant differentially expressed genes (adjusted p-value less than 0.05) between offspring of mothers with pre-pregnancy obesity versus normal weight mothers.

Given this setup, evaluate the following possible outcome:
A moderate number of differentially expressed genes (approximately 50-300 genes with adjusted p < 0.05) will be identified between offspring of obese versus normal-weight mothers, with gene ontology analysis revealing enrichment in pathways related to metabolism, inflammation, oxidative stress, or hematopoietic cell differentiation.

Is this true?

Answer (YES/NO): NO